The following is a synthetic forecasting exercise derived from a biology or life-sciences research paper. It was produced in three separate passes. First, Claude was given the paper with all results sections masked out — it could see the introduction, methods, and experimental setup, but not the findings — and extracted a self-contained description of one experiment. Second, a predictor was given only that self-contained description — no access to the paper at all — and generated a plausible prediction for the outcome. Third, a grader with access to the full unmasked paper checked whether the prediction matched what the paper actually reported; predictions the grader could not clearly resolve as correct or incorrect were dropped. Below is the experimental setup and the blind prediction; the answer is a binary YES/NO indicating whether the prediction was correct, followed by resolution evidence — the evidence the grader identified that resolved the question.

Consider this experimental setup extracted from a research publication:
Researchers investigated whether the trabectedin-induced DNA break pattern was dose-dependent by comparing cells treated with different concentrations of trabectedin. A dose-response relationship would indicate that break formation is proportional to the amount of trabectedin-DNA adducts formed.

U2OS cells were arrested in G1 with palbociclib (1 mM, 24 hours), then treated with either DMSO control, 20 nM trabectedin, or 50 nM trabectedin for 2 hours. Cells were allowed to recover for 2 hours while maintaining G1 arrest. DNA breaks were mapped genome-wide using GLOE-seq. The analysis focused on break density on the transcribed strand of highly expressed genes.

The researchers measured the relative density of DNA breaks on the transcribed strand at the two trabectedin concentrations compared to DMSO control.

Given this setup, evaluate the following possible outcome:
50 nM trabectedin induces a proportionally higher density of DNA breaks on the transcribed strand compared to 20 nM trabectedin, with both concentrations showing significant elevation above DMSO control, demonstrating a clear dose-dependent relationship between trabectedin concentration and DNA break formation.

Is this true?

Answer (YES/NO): YES